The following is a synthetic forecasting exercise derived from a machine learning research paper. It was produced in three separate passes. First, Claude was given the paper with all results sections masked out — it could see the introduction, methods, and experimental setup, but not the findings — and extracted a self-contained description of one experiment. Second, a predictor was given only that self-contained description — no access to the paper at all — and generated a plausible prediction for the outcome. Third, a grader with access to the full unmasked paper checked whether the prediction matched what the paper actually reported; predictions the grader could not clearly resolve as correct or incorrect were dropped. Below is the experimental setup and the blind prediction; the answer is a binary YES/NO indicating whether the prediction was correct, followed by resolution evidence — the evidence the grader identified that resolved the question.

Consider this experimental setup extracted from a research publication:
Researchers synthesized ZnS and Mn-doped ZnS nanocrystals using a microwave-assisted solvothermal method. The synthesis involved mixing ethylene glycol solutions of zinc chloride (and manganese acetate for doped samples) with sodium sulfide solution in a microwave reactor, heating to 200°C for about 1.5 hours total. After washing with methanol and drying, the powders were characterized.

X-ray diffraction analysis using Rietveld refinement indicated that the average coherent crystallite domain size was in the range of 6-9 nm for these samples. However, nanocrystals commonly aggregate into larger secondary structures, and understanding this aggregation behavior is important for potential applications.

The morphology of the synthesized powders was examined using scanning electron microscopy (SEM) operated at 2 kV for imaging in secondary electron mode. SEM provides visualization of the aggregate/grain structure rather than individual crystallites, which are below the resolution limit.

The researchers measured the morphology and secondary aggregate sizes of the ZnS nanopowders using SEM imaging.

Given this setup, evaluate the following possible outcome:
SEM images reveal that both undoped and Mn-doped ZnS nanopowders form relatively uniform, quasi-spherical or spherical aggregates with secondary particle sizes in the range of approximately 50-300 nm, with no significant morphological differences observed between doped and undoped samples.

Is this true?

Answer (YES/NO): NO